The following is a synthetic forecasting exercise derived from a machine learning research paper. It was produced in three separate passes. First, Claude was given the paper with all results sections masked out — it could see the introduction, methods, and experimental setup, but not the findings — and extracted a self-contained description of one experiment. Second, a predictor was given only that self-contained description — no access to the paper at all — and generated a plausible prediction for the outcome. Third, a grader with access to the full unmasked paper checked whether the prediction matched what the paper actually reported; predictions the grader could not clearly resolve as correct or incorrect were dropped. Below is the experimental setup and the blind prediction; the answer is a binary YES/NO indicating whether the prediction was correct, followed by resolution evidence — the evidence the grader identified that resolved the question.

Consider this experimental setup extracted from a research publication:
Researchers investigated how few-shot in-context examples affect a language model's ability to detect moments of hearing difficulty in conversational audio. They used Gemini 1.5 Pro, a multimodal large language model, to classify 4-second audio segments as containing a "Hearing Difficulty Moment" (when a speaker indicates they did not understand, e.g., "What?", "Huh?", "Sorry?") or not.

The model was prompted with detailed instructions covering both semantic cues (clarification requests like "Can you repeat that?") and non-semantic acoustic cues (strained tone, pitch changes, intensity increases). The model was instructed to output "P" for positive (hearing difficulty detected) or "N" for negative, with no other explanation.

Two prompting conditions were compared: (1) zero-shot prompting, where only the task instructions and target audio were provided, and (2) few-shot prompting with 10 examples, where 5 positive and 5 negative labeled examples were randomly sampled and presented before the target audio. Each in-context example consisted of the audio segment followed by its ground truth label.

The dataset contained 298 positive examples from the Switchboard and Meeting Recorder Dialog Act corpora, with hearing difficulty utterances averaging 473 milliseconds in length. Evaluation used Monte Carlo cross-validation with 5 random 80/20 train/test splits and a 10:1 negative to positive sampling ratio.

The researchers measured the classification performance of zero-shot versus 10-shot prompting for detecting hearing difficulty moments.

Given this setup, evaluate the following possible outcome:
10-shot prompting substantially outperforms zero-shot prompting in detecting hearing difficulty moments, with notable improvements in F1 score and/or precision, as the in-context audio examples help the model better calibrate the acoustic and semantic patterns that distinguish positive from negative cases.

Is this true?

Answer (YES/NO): YES